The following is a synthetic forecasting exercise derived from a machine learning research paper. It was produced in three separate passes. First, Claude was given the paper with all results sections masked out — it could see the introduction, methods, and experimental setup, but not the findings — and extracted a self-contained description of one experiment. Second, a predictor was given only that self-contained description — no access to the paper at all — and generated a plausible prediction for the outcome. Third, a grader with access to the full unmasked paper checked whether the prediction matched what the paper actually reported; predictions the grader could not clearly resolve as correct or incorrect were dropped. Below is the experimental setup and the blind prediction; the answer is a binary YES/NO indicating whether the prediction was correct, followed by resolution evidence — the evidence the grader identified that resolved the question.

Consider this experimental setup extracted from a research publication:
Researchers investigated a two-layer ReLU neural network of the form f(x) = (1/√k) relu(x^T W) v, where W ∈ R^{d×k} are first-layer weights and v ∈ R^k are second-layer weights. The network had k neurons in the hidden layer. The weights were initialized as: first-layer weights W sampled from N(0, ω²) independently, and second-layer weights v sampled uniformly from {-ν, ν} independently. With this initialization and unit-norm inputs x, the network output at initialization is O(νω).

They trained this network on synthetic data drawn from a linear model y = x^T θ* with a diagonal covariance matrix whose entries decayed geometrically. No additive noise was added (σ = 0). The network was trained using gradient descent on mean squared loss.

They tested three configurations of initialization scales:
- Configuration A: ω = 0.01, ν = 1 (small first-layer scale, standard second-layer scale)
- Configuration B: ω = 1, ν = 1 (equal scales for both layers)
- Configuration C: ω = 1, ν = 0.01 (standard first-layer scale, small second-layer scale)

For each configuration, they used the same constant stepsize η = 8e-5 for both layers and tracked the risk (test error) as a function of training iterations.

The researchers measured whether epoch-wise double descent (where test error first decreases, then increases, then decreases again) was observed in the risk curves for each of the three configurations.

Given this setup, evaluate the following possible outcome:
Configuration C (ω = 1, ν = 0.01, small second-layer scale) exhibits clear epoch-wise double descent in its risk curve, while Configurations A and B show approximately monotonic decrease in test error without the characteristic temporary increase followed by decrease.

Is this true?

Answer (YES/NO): NO